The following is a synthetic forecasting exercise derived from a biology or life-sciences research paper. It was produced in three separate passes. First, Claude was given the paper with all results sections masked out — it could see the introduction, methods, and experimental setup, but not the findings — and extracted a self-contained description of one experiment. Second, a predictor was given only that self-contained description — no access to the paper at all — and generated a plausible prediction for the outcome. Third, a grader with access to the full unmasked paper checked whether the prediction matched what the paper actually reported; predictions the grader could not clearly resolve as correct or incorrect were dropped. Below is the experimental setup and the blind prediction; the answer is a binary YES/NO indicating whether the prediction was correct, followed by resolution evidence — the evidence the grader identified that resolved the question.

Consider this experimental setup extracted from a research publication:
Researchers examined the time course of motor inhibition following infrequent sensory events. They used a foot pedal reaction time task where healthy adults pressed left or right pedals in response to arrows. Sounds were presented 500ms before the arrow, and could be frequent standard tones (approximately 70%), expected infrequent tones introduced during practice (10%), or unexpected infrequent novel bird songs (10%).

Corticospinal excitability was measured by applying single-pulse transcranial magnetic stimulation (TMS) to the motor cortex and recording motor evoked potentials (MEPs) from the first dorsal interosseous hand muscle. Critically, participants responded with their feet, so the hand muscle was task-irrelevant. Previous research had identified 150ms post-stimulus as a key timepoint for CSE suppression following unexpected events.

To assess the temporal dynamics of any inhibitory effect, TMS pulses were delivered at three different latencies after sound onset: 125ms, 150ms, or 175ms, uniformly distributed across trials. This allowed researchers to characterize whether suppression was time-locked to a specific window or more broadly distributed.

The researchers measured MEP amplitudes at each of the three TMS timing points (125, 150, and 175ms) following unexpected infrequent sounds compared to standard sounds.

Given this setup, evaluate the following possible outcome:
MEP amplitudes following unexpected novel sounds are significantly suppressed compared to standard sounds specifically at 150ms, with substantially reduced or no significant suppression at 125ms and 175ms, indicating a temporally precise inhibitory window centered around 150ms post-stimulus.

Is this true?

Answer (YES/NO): YES